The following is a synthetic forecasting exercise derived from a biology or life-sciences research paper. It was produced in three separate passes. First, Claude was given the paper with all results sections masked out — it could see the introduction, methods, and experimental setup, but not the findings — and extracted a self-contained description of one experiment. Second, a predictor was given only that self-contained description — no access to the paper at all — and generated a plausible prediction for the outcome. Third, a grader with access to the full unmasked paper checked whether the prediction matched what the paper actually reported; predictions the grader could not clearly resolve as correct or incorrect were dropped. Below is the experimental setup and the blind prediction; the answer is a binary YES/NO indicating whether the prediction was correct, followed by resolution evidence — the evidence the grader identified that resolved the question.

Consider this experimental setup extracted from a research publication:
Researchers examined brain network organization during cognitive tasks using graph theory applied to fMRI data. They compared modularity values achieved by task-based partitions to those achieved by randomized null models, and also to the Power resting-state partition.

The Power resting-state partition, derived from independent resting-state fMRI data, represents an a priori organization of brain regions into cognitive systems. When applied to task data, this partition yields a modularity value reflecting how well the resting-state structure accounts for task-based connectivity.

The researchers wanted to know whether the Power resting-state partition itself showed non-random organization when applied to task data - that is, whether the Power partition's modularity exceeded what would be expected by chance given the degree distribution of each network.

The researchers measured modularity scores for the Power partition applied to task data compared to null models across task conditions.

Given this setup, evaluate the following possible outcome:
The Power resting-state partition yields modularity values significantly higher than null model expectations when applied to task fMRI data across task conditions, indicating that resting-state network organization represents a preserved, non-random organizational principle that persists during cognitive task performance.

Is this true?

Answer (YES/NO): YES